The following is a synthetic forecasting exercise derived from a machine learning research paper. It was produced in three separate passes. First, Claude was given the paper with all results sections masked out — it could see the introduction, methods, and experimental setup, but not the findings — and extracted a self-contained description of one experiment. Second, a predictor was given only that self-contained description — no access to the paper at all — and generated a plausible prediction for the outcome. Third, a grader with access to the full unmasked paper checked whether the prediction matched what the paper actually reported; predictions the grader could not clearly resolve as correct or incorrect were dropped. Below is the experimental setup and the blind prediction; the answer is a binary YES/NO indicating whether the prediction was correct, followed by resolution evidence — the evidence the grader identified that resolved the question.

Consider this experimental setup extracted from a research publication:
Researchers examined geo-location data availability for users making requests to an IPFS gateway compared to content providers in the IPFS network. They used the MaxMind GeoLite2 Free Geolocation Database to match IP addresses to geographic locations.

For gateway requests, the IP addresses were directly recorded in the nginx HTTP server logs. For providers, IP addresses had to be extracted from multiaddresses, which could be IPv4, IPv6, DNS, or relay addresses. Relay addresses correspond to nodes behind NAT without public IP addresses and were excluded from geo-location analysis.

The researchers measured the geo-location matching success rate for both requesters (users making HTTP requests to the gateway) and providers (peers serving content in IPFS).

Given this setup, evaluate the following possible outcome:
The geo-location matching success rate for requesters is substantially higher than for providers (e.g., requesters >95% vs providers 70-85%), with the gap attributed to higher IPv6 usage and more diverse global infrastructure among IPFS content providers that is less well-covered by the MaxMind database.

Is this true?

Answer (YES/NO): NO